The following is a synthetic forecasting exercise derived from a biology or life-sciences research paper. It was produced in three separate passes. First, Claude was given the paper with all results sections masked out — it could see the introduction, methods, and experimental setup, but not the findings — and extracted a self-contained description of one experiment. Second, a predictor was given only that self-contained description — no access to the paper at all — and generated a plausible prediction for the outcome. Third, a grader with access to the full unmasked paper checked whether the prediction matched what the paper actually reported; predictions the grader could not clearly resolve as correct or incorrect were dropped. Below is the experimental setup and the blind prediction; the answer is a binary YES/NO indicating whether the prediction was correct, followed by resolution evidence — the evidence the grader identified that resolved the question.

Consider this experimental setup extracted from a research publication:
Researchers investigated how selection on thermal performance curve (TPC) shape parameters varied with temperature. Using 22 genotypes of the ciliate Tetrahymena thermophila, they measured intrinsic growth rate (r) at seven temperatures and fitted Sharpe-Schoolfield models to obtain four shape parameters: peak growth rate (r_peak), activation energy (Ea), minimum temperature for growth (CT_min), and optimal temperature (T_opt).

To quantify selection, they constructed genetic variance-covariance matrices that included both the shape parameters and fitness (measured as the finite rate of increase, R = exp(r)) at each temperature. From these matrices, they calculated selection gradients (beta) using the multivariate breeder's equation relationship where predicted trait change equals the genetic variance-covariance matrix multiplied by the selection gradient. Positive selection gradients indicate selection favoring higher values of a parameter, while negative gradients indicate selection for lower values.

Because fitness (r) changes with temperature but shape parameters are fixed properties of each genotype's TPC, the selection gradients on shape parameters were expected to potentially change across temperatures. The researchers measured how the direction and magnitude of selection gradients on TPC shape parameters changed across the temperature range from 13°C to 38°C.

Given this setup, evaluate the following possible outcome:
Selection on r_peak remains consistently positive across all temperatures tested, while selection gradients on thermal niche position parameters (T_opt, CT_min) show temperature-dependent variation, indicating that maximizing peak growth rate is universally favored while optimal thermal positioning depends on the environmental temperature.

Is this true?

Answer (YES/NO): NO